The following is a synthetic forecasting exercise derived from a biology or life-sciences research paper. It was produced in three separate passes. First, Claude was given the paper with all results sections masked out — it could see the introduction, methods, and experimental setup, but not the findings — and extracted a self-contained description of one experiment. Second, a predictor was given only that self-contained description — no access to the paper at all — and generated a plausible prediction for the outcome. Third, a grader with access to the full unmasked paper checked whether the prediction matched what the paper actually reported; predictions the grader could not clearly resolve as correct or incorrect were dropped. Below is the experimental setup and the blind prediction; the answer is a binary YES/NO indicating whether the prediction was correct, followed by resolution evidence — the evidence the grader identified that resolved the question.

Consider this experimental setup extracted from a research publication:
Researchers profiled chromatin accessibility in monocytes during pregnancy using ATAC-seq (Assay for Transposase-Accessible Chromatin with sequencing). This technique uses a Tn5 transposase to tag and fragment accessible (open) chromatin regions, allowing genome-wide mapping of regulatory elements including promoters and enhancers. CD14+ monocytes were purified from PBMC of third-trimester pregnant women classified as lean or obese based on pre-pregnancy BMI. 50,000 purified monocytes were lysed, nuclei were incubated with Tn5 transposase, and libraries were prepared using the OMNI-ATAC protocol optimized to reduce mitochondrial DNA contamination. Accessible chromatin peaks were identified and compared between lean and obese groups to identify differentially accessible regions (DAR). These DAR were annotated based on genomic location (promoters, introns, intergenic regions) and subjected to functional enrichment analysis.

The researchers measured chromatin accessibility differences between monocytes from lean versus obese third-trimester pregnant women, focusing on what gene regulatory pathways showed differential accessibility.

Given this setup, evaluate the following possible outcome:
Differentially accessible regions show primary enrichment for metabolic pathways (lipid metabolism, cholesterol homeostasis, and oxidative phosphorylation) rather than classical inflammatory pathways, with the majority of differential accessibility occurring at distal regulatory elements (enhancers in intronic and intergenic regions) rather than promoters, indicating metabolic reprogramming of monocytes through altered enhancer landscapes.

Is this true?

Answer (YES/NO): NO